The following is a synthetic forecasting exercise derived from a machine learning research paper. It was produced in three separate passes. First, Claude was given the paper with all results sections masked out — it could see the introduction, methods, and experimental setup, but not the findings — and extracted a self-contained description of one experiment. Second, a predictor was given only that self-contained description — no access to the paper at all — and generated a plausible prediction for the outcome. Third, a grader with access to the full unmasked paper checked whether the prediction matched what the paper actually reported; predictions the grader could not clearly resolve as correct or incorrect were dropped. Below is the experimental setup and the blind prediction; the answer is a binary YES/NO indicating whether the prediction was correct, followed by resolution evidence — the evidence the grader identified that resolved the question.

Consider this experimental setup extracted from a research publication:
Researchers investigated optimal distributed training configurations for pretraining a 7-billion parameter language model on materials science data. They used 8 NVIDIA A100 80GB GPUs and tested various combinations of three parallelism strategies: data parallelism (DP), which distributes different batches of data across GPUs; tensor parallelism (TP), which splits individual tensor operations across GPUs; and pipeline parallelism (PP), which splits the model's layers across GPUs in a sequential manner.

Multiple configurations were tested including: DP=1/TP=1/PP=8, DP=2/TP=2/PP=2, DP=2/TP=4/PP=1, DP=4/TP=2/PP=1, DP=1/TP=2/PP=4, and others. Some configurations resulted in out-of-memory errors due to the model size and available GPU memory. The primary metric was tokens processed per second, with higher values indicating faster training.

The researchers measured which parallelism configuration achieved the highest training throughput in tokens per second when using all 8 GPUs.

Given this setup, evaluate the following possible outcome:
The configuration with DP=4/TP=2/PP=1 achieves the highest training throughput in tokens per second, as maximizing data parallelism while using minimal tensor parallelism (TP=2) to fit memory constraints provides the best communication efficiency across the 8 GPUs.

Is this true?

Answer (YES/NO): NO